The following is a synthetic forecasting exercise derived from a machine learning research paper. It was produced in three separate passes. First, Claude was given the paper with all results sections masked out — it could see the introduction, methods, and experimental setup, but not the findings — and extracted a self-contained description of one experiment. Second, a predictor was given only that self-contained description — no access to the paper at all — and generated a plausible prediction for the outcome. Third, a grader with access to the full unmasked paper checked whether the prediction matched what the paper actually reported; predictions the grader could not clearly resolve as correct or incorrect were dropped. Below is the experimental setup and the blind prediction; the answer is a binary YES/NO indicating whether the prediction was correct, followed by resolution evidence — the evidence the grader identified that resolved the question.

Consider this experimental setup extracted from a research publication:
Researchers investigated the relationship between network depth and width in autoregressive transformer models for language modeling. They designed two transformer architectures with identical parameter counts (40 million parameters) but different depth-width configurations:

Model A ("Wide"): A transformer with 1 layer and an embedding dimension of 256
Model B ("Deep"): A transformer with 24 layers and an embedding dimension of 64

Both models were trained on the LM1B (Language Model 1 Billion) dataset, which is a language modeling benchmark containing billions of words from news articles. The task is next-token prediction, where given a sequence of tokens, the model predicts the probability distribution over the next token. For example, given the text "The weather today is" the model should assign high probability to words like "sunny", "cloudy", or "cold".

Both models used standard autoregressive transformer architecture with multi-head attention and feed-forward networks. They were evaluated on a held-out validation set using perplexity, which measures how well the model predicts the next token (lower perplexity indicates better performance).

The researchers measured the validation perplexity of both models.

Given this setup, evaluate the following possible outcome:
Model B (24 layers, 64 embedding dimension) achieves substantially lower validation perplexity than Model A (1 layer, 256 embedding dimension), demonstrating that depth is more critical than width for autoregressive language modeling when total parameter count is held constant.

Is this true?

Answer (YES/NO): NO